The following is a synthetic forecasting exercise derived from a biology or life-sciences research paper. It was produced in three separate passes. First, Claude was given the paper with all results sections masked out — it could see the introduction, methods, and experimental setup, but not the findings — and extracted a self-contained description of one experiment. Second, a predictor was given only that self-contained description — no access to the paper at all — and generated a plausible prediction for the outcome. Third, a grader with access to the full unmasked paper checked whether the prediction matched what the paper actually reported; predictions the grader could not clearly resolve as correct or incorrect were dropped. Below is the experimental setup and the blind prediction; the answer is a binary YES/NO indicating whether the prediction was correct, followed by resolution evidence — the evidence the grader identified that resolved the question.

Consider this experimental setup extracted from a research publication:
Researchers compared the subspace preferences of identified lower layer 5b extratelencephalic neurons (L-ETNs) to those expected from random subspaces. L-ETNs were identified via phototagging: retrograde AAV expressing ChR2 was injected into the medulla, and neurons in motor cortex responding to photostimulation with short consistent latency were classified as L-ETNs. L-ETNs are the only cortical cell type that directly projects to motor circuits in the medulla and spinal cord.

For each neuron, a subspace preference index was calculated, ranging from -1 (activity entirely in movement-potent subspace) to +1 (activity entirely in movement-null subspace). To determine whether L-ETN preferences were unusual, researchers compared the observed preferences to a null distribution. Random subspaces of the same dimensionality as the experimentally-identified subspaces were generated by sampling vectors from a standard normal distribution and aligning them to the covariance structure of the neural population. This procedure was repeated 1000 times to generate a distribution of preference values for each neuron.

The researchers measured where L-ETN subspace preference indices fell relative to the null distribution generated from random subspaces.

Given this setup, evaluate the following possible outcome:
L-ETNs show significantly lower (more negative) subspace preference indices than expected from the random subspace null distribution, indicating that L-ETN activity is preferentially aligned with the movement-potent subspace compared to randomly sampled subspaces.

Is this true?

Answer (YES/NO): NO